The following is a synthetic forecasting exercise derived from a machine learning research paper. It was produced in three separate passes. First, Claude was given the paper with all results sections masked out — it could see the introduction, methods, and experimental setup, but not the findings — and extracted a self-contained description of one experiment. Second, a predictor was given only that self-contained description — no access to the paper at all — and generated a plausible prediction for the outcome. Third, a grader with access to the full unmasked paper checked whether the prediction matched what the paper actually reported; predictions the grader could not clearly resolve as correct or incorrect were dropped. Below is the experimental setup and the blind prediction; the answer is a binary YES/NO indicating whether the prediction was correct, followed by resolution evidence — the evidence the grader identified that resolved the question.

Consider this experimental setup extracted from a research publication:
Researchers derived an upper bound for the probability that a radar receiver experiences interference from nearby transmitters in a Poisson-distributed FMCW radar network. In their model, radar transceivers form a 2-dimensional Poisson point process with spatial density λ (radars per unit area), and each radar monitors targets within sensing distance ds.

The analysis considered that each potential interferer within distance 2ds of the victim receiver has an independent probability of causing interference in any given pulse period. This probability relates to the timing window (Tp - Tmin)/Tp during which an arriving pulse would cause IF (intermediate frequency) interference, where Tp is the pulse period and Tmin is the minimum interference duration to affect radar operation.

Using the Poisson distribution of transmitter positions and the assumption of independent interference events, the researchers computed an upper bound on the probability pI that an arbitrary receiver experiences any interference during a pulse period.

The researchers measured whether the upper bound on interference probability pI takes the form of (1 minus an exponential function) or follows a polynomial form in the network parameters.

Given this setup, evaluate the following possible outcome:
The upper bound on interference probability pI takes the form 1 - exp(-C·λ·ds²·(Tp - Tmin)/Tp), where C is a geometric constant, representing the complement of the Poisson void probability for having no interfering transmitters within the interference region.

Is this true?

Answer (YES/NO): YES